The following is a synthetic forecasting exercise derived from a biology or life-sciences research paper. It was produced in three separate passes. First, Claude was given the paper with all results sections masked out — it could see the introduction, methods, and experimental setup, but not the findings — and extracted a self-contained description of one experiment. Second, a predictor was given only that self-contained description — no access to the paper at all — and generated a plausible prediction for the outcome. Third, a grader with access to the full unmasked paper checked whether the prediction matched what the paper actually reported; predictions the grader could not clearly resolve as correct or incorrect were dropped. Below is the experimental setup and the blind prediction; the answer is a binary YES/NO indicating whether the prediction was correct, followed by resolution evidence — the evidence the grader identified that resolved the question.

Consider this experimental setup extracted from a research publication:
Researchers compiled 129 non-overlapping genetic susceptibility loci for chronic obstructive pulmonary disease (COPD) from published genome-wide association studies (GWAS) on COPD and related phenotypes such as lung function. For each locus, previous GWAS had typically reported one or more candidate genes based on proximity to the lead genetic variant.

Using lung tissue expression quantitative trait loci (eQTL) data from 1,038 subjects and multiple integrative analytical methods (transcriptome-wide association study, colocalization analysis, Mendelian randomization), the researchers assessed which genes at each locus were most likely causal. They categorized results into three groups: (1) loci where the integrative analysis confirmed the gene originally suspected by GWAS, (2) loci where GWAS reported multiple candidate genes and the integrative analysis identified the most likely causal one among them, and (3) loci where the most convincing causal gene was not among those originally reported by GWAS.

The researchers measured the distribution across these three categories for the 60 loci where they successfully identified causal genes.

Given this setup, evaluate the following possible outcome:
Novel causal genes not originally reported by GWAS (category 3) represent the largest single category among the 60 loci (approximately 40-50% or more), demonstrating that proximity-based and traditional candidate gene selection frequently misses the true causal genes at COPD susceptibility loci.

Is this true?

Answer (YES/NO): NO